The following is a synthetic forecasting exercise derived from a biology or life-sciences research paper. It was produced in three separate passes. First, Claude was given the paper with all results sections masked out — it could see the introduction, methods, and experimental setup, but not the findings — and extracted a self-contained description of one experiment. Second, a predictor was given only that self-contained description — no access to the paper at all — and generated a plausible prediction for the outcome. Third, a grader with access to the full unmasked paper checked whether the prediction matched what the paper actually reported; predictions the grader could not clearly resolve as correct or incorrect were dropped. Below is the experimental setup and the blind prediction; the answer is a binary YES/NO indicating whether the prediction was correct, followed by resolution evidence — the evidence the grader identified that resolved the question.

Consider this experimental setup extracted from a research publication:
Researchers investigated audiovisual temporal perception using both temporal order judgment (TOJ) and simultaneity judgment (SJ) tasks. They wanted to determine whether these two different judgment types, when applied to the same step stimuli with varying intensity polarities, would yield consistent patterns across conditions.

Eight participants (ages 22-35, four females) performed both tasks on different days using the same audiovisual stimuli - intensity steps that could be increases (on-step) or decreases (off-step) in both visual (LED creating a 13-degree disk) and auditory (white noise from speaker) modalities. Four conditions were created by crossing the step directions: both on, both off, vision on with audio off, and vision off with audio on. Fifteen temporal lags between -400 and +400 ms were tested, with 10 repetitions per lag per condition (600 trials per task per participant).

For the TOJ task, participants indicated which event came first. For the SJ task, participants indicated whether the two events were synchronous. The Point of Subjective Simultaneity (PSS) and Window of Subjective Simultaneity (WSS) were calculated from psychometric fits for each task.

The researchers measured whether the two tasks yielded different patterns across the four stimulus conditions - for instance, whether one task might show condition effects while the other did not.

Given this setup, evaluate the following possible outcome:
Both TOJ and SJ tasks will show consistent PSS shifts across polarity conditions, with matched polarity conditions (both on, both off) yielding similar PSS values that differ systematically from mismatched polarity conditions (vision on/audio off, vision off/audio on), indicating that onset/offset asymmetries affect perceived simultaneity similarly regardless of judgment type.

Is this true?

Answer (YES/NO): NO